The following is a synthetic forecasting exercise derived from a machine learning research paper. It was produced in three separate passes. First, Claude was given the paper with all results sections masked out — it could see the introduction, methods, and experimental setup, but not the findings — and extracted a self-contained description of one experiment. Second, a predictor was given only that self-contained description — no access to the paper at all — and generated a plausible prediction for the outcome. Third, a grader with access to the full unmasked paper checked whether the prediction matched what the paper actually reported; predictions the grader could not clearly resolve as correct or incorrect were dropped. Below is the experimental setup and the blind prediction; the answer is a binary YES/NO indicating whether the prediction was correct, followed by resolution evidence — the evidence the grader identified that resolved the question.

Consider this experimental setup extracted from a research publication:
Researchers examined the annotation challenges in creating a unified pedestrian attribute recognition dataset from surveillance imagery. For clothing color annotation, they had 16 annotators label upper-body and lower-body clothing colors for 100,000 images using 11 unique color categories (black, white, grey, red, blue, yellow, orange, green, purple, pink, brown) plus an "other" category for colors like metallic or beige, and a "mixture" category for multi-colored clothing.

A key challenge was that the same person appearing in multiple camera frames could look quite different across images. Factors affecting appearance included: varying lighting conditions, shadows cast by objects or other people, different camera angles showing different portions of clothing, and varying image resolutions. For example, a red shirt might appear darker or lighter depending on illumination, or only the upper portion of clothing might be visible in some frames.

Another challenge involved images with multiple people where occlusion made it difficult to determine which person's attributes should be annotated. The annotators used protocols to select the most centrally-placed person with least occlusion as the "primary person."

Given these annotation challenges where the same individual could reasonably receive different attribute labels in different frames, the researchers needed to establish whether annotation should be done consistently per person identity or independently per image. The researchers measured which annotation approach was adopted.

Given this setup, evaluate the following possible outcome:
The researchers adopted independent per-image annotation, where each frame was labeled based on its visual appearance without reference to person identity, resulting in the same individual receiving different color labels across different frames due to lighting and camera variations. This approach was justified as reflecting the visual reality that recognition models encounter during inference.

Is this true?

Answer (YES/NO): NO